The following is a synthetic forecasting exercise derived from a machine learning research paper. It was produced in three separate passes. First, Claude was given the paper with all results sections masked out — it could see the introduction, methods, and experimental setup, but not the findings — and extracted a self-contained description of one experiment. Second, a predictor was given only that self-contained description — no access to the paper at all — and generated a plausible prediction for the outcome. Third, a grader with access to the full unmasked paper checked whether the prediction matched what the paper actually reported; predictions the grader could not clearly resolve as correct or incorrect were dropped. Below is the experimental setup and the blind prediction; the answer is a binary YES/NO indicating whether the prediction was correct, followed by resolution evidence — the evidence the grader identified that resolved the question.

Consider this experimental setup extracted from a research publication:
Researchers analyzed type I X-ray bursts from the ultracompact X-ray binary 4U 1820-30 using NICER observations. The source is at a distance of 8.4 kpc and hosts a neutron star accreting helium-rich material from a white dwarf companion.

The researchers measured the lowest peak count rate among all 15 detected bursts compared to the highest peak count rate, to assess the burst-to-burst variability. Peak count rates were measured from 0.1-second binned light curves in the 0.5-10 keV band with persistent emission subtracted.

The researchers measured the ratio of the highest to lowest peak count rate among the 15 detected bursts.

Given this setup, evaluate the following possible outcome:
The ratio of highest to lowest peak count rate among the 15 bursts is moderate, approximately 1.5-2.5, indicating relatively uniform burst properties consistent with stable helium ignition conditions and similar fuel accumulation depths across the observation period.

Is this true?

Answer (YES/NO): YES